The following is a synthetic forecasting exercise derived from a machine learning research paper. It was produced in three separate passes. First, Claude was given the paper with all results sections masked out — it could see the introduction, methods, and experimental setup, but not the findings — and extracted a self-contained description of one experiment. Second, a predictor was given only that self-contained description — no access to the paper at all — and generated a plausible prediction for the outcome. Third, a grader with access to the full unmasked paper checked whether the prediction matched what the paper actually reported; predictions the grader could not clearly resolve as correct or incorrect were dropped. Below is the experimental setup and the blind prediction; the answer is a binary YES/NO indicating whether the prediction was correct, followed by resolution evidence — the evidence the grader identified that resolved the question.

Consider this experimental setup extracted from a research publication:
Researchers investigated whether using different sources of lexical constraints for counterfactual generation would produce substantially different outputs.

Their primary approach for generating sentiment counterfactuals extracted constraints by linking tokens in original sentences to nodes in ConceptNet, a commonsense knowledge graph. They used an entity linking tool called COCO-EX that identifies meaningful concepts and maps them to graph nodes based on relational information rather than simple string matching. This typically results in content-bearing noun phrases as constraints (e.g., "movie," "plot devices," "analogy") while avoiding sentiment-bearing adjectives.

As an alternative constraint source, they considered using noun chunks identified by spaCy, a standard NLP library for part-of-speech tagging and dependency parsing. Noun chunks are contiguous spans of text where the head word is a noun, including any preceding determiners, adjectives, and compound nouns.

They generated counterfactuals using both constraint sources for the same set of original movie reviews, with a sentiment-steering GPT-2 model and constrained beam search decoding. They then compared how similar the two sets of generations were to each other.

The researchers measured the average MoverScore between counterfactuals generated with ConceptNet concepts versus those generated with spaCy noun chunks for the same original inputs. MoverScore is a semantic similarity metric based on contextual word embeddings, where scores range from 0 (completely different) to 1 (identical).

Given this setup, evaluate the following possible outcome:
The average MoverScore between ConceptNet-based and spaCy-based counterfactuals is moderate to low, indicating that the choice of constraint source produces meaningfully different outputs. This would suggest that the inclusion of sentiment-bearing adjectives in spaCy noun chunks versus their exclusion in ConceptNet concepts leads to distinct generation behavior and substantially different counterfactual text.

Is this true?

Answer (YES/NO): YES